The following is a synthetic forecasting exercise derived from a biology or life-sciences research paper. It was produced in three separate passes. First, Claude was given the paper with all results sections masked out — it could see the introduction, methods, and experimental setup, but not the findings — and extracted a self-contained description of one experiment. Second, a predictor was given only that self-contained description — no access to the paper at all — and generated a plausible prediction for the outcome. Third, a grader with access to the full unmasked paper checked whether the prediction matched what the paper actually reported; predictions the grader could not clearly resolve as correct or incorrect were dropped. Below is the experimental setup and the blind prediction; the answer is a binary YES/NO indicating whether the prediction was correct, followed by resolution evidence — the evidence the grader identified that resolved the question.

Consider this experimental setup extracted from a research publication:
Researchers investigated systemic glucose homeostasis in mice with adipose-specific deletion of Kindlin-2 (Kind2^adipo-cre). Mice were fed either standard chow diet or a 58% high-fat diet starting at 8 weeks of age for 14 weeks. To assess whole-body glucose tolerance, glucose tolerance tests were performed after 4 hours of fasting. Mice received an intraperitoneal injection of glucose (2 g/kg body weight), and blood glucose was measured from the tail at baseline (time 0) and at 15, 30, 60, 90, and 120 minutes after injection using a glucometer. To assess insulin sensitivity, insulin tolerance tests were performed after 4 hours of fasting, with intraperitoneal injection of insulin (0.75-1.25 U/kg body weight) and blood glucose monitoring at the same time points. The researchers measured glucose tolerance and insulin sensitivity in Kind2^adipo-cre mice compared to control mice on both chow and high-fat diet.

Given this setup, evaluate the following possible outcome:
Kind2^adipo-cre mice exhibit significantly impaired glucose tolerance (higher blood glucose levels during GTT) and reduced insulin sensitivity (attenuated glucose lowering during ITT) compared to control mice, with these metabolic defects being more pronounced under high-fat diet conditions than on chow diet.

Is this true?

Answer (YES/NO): NO